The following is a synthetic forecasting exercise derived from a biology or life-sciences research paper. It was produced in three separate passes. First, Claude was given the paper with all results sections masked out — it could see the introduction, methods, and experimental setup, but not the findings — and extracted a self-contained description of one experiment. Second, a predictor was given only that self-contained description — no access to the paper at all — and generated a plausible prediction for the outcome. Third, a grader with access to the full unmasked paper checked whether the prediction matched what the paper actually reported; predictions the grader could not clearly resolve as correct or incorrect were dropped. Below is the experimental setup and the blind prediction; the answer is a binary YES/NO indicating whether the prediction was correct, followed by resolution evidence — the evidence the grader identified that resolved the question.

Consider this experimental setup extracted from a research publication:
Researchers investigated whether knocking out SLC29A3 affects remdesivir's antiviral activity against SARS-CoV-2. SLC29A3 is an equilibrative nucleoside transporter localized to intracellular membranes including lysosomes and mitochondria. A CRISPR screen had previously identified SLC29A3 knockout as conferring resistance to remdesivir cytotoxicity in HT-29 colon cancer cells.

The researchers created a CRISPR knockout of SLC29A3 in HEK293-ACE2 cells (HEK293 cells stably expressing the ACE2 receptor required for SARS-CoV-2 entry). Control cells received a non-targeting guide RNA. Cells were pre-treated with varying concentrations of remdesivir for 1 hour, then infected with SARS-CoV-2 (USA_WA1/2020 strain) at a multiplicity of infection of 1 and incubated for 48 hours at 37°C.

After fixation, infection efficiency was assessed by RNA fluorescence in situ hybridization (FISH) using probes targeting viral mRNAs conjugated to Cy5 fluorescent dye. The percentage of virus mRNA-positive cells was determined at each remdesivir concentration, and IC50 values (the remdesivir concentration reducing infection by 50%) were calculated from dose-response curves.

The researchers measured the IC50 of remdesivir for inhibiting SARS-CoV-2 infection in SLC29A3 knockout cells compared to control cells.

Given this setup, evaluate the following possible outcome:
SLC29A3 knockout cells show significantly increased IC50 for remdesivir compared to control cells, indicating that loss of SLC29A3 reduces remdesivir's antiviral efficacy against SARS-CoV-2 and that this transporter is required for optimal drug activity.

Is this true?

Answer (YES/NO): NO